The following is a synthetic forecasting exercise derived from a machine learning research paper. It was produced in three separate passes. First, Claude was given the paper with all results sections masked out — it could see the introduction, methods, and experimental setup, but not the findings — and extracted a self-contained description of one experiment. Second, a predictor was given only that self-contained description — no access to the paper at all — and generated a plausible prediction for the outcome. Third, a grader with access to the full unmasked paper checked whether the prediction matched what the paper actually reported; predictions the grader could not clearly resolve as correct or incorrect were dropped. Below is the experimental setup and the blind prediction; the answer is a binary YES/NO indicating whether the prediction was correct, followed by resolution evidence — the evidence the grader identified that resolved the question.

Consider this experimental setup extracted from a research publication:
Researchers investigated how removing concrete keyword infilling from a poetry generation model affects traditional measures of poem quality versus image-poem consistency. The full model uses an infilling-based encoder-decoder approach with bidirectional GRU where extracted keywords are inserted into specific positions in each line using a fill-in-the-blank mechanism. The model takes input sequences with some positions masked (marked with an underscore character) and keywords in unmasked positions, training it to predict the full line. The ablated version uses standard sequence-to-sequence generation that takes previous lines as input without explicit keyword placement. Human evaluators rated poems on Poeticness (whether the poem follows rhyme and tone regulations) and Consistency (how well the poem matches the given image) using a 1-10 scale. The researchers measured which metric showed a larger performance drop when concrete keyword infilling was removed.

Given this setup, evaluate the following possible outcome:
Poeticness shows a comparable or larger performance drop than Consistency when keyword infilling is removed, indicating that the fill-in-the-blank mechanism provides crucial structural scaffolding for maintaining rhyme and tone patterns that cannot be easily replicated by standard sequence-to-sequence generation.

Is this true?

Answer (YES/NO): YES